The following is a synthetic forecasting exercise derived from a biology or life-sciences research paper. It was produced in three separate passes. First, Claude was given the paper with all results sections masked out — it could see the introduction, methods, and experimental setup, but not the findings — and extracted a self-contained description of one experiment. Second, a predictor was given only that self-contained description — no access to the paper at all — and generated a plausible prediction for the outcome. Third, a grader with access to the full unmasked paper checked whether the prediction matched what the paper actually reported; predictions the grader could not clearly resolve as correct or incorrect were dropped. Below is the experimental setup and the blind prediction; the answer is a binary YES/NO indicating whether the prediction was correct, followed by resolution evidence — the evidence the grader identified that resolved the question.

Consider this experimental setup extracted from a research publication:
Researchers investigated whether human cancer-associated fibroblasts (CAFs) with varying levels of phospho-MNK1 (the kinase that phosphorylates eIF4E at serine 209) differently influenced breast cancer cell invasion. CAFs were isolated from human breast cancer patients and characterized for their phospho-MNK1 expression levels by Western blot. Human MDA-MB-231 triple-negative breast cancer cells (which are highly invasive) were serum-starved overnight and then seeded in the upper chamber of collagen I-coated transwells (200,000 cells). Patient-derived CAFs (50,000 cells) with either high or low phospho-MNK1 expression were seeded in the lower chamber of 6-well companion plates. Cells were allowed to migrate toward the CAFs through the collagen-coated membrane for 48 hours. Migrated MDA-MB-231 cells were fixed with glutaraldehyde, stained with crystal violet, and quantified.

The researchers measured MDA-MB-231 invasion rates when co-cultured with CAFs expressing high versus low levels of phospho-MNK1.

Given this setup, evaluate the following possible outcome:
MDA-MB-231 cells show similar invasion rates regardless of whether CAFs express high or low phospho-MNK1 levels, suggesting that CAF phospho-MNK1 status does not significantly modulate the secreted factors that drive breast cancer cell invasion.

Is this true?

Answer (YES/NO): NO